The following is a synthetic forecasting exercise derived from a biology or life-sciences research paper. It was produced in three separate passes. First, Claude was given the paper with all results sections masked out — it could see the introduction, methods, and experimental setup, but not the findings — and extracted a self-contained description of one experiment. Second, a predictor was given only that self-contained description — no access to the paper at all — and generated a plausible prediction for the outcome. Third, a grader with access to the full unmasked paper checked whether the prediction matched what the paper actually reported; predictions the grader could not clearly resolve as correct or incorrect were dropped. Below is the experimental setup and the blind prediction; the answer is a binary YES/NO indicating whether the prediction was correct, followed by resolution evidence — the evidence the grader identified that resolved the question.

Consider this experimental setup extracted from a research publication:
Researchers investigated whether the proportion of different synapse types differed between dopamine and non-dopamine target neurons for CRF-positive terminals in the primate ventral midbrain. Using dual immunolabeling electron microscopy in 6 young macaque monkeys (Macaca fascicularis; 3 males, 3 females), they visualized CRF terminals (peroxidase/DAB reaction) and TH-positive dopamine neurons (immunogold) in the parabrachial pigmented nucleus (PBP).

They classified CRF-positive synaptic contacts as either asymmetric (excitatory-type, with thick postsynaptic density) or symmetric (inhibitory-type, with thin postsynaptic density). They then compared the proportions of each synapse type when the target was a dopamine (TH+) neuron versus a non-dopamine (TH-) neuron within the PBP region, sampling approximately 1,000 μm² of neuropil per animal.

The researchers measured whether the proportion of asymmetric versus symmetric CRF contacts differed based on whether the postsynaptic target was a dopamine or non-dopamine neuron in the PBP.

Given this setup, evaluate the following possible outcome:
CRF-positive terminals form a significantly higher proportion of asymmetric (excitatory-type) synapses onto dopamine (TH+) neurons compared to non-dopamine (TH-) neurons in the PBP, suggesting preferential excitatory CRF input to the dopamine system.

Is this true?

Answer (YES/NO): NO